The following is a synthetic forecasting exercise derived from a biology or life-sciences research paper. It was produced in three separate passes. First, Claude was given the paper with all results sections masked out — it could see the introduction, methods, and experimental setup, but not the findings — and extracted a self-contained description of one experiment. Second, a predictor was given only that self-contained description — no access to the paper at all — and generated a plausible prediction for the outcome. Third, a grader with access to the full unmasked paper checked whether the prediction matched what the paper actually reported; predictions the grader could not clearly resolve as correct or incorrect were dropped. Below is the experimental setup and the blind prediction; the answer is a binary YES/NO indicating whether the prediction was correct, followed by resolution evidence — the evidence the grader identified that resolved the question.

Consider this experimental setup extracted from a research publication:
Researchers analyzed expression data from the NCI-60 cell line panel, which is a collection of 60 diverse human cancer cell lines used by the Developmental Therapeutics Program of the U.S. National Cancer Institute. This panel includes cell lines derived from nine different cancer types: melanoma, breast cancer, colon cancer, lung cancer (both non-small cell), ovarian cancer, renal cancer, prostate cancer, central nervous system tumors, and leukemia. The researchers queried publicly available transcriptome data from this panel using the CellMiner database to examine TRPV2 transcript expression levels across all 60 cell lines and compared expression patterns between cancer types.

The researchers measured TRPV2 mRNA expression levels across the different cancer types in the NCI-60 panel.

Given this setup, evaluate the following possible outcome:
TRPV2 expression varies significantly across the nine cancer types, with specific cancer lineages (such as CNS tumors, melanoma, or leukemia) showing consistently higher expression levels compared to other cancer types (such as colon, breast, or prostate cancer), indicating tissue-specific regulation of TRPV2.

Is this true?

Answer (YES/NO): NO